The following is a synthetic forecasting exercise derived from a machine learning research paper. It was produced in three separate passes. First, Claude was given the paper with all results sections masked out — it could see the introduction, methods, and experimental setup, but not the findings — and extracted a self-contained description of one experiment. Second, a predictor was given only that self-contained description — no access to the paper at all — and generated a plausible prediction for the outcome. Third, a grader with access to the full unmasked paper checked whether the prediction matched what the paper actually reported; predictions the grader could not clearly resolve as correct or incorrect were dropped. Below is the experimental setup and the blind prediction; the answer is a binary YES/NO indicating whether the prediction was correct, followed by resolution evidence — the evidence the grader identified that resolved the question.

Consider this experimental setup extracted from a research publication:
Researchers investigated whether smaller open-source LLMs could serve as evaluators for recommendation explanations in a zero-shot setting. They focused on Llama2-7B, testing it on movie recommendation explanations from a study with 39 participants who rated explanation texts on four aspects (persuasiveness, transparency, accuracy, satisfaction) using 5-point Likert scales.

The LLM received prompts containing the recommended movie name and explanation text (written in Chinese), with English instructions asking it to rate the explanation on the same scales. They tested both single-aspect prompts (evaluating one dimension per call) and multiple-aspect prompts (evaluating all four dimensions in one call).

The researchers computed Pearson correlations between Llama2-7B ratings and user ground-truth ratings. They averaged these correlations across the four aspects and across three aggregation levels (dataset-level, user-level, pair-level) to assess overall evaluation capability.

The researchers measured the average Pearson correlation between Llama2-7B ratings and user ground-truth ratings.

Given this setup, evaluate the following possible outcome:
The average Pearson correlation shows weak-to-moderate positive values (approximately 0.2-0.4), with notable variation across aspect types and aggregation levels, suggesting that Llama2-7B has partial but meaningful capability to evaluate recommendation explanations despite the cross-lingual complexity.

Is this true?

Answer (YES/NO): NO